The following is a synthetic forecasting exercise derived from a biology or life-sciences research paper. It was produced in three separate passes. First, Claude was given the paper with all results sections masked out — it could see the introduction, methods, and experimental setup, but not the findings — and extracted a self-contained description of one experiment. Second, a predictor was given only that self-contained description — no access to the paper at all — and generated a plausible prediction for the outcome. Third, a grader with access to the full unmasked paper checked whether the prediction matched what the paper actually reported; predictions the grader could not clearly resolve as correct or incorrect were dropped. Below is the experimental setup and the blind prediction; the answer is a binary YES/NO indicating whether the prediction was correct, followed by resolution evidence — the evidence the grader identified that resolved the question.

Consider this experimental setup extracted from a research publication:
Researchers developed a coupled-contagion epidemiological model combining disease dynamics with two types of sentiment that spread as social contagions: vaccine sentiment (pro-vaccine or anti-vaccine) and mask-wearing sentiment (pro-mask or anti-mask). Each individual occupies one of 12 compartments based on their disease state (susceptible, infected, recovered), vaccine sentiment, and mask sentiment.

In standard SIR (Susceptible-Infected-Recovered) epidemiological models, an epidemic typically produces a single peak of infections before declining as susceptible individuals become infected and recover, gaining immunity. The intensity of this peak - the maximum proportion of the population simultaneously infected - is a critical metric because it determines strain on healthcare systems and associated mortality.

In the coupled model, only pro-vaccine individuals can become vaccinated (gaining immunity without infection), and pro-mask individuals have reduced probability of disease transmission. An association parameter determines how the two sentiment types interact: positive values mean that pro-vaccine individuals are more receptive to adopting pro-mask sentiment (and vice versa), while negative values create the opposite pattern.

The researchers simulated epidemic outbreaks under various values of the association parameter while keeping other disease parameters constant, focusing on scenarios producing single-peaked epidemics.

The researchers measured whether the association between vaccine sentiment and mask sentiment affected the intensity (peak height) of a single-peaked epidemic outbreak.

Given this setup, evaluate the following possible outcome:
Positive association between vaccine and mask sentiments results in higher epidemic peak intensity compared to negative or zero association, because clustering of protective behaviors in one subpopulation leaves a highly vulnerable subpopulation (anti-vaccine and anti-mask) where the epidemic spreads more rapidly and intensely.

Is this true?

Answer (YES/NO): NO